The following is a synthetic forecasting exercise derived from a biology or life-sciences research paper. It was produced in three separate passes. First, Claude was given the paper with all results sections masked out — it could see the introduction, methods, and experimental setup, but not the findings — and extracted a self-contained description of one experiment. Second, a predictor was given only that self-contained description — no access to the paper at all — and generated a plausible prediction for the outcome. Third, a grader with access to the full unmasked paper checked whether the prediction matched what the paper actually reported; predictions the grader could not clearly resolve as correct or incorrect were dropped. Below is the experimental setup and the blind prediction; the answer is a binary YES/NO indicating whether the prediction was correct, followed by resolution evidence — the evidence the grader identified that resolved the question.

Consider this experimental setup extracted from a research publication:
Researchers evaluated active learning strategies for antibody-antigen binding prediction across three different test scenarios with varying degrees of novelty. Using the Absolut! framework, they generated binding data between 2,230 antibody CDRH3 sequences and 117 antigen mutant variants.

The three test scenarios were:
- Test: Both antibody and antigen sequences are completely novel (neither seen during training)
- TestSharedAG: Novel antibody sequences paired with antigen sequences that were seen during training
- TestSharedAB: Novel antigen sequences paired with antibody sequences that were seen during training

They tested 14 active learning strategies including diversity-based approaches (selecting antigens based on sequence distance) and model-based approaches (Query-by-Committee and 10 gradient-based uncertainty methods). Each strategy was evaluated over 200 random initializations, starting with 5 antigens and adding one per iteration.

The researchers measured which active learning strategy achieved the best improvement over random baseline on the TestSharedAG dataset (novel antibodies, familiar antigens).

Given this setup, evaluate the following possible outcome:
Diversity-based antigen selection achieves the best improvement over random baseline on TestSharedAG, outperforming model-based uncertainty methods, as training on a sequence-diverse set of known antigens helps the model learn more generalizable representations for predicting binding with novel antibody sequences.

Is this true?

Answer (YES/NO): NO